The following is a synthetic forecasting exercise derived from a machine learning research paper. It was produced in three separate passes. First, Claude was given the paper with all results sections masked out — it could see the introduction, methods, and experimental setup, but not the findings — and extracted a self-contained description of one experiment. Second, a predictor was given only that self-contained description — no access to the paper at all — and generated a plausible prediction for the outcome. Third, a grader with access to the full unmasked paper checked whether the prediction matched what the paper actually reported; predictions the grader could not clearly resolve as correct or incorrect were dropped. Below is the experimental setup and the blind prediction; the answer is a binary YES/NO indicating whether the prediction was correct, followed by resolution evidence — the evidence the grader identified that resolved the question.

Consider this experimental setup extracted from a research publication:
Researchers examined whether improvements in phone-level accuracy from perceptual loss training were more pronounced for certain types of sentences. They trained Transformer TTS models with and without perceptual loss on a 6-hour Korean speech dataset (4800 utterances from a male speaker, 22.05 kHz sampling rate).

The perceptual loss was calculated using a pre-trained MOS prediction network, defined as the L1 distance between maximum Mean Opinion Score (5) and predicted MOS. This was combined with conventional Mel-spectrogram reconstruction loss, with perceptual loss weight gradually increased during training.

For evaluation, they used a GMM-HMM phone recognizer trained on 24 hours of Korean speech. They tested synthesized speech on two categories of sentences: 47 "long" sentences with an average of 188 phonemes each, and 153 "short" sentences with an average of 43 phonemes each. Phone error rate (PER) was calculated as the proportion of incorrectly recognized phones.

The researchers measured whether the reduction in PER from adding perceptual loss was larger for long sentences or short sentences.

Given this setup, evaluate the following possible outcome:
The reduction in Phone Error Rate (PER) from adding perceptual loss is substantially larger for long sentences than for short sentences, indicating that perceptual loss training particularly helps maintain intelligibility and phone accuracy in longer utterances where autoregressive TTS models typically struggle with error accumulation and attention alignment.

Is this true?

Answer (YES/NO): NO